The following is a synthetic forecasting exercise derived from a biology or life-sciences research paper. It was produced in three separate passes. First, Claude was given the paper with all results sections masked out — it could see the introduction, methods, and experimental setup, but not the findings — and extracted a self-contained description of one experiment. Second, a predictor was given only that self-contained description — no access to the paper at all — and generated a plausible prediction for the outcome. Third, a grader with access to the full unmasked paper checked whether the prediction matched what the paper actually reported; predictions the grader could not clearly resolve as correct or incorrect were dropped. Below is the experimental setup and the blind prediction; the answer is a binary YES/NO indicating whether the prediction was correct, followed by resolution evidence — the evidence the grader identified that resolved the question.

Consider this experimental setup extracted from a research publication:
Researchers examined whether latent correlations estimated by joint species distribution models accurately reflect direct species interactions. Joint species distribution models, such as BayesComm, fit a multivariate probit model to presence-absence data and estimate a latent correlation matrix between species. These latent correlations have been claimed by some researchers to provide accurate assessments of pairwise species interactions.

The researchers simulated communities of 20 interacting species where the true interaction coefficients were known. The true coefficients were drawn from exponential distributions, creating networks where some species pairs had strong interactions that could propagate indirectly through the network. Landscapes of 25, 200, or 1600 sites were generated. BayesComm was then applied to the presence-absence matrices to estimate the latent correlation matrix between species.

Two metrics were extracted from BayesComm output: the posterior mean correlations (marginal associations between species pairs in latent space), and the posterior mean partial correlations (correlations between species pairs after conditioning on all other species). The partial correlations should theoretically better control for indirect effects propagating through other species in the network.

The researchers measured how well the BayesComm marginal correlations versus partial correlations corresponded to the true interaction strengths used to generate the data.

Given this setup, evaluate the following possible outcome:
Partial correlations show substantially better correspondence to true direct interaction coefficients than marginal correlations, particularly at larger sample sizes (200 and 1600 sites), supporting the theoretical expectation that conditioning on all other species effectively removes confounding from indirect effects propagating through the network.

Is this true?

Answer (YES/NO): NO